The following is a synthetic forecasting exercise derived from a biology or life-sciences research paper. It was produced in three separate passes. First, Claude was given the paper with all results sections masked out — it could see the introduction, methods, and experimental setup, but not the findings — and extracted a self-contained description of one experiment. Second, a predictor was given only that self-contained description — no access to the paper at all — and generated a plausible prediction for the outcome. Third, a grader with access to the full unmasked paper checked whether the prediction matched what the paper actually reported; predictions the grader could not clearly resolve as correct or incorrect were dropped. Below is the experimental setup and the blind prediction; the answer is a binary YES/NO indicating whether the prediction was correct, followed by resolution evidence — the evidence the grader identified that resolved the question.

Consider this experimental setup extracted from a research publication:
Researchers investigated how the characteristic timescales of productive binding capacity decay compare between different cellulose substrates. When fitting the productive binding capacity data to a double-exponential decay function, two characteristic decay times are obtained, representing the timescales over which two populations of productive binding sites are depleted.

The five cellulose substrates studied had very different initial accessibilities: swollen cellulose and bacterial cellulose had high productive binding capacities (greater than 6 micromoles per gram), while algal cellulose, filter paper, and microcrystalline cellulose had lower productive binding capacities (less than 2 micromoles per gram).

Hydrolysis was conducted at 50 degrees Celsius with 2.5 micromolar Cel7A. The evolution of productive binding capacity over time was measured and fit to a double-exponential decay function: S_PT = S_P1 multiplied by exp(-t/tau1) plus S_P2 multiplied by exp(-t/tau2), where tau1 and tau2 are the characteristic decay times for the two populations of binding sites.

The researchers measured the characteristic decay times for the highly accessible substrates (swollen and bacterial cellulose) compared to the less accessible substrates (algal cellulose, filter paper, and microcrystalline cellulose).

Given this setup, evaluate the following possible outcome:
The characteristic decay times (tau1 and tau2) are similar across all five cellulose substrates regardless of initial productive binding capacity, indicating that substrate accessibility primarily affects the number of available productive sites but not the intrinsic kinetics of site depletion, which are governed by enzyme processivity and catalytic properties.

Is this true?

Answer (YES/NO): NO